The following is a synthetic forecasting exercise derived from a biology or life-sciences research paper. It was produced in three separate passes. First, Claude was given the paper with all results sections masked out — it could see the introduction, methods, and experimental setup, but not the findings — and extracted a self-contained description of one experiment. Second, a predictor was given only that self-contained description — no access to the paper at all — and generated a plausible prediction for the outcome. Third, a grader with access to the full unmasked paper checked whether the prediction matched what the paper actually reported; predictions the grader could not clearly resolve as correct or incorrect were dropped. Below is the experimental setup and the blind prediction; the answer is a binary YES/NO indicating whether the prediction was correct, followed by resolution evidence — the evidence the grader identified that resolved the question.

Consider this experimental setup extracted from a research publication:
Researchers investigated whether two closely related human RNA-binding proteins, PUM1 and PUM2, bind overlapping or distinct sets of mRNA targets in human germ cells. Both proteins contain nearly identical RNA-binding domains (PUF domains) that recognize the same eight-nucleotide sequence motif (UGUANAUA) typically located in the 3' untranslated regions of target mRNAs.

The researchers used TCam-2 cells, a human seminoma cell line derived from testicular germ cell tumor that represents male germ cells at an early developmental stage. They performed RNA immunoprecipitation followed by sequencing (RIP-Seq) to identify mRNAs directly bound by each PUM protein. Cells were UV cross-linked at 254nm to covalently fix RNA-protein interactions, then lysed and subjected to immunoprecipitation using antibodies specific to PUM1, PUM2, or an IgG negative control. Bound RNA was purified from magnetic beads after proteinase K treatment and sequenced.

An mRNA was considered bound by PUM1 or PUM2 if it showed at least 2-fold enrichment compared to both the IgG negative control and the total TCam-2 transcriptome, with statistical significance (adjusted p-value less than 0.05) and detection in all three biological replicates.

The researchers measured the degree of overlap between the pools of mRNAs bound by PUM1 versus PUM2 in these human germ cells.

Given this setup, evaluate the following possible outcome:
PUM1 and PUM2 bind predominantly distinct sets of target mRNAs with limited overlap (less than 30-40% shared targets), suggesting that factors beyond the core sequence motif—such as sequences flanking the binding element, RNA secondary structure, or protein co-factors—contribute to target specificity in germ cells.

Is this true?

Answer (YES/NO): YES